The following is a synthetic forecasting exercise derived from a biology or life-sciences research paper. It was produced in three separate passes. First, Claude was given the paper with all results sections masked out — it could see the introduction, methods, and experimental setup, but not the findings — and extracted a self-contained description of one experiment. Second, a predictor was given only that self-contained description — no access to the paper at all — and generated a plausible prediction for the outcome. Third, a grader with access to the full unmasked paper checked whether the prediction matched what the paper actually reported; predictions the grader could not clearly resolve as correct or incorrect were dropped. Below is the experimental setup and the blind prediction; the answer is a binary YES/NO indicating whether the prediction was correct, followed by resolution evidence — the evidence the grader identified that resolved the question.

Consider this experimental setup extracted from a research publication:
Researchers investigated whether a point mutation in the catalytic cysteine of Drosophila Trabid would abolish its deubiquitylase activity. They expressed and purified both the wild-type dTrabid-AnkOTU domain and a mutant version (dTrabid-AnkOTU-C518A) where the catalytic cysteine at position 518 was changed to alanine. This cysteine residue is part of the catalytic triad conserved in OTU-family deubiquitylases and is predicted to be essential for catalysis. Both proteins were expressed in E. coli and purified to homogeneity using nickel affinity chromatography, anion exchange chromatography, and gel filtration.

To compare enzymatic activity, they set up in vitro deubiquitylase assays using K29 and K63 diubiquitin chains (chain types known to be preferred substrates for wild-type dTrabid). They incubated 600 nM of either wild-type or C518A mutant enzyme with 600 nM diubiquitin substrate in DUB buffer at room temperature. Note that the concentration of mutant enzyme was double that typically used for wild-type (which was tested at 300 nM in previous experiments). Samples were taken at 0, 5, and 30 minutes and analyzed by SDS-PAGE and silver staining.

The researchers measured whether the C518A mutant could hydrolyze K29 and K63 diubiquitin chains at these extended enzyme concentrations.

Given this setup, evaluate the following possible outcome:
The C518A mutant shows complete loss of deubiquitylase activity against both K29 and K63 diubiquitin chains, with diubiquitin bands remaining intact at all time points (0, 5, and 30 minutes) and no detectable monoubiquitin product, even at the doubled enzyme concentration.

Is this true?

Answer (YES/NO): NO